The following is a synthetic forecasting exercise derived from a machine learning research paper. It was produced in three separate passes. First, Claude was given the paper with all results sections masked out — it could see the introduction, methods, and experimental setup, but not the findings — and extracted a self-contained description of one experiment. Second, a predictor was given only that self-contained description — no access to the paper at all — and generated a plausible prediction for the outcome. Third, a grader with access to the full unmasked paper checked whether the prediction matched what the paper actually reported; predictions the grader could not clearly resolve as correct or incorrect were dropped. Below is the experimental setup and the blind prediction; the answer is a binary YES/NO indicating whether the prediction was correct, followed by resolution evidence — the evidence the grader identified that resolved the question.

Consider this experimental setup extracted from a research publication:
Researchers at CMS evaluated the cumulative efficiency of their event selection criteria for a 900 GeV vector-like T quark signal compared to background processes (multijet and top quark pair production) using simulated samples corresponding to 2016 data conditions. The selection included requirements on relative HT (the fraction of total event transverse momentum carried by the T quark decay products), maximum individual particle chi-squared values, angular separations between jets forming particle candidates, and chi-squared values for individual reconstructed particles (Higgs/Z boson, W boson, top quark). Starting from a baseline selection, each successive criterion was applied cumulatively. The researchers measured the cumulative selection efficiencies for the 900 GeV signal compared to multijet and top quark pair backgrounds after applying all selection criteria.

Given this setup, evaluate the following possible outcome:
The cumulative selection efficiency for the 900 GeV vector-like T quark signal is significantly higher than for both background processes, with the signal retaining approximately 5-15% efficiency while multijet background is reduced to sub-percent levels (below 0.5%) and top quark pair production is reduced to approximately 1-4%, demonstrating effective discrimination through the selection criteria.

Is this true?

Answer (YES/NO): NO